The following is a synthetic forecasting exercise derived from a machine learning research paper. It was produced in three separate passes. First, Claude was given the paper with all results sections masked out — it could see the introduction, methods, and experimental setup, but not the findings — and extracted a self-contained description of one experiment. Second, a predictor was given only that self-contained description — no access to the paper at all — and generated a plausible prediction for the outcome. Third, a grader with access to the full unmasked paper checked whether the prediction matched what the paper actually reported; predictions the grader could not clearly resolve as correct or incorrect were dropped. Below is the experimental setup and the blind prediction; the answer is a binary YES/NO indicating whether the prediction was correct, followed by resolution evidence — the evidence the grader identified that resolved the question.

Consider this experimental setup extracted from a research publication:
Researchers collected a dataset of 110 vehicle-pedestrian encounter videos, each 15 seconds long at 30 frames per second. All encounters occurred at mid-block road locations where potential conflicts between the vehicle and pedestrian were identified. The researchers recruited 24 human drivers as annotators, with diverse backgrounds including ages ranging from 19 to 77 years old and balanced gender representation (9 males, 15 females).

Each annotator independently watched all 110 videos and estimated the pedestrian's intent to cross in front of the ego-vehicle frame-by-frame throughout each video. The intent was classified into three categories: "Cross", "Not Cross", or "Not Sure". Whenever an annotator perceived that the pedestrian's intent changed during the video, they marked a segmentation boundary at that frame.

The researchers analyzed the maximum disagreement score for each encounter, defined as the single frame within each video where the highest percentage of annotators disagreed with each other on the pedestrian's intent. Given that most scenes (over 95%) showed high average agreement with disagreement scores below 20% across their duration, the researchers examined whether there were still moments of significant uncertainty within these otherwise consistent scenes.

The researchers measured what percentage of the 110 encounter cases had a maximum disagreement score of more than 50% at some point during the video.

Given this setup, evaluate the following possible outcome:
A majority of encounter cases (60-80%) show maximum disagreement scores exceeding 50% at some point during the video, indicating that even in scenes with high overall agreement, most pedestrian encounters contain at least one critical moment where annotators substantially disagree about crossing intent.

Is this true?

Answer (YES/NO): YES